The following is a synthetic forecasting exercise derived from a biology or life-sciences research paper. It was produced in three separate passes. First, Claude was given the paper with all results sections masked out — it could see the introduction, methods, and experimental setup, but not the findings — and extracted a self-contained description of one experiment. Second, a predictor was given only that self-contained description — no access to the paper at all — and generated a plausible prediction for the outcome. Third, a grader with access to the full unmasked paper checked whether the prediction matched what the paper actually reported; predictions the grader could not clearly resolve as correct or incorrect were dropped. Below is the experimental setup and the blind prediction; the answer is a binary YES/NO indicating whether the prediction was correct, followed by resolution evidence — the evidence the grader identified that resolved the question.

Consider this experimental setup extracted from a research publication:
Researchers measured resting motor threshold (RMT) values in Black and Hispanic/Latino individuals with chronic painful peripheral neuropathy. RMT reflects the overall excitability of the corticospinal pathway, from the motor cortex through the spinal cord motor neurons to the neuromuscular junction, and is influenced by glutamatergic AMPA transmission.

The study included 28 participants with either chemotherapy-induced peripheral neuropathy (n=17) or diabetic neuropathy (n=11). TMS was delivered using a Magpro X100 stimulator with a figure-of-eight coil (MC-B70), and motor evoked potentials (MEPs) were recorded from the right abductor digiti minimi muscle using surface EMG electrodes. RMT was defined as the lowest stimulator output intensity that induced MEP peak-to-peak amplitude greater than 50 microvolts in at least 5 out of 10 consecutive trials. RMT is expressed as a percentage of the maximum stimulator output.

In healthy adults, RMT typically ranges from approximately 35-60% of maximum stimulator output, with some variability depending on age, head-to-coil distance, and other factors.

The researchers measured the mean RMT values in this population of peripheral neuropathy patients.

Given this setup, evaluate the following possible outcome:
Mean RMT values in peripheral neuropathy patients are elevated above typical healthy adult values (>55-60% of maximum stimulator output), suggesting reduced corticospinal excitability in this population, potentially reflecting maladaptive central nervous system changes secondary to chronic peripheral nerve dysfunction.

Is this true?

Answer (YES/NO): YES